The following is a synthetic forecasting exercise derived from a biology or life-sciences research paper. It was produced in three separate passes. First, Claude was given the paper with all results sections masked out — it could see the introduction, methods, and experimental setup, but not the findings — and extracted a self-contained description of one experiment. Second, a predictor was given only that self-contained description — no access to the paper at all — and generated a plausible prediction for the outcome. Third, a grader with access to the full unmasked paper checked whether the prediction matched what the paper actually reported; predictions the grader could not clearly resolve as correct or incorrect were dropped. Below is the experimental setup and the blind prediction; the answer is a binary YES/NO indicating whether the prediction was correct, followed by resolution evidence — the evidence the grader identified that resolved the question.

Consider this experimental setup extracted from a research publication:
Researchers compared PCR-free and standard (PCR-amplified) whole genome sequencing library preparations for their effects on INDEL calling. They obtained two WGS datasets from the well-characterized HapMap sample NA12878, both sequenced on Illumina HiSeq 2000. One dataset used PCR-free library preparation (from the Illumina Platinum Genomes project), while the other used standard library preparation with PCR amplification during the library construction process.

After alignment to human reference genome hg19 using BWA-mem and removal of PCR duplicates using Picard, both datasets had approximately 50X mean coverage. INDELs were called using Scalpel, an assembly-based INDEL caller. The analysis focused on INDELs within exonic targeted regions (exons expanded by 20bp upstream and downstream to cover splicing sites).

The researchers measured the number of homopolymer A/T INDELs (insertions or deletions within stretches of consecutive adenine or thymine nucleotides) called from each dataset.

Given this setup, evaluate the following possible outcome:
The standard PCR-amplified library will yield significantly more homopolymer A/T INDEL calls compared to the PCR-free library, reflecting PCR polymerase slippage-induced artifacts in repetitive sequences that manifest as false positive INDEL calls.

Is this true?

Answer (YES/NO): YES